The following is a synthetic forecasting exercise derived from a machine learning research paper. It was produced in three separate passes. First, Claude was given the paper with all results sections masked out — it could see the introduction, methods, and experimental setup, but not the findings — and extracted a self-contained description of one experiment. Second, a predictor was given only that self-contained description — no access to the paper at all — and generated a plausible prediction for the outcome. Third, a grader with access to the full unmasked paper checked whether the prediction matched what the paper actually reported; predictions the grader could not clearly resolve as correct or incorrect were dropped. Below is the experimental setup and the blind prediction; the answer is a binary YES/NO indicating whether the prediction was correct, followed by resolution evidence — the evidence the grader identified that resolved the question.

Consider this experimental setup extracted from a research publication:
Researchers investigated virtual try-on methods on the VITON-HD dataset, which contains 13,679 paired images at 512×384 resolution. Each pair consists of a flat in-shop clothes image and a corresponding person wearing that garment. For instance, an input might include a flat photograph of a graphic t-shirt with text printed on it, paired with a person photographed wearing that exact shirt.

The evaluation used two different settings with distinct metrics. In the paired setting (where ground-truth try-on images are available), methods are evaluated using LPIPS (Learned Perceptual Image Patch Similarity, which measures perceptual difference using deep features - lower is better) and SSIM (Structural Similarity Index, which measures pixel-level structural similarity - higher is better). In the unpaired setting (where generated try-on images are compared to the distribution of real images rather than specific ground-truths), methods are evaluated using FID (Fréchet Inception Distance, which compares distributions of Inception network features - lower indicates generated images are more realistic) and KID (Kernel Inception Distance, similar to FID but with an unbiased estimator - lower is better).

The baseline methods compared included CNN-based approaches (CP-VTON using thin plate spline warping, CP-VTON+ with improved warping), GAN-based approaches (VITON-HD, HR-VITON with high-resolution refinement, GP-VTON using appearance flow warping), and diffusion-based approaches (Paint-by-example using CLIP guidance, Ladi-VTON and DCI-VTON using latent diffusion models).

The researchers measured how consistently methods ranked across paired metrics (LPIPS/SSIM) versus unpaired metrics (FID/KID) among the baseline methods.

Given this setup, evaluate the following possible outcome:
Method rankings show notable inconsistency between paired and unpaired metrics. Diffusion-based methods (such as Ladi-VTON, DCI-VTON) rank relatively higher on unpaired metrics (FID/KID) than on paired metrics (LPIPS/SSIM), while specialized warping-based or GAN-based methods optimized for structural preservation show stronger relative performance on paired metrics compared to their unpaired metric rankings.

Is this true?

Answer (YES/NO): NO